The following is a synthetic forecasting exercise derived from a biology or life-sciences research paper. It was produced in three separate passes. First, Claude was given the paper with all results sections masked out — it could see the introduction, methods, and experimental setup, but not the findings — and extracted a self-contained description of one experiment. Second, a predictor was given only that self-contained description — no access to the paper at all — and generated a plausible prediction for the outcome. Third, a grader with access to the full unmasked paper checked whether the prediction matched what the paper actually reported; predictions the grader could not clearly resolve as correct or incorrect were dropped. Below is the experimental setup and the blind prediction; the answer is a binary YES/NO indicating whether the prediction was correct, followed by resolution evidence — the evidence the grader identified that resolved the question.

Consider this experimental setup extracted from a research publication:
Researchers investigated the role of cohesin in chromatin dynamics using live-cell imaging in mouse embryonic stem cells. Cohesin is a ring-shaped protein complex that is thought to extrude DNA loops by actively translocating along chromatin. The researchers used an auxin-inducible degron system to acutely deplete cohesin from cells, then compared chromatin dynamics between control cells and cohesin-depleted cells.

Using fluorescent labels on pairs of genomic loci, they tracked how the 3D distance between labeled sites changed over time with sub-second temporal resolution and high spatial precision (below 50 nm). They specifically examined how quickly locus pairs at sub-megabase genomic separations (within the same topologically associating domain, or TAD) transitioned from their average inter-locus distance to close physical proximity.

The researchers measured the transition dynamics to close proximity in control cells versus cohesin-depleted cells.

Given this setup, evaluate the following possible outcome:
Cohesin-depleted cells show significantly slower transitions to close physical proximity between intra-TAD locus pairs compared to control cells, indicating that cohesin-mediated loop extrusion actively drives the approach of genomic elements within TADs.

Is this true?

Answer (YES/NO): YES